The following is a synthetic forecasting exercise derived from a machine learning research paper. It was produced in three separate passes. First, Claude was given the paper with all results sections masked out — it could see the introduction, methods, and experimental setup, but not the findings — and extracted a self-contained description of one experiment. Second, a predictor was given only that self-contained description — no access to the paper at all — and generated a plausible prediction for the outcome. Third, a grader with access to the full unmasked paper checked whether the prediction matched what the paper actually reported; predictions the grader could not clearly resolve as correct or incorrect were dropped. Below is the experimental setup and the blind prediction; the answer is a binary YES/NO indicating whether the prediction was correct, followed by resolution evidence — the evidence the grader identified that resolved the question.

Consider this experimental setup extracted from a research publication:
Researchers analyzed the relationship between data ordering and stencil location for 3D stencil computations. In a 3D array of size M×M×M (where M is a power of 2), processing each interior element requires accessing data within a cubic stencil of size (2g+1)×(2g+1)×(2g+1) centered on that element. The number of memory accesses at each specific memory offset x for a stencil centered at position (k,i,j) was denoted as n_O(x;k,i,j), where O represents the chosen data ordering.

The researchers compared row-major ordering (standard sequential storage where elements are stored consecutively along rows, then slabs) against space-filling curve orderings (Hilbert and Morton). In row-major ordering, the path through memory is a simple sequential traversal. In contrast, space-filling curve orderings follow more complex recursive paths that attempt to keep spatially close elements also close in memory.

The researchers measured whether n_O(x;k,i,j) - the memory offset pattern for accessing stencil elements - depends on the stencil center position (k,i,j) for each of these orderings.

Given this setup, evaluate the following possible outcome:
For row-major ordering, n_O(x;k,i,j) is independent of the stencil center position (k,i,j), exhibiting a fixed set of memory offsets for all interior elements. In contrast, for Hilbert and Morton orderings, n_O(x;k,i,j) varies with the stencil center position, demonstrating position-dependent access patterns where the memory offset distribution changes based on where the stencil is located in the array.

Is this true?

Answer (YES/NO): YES